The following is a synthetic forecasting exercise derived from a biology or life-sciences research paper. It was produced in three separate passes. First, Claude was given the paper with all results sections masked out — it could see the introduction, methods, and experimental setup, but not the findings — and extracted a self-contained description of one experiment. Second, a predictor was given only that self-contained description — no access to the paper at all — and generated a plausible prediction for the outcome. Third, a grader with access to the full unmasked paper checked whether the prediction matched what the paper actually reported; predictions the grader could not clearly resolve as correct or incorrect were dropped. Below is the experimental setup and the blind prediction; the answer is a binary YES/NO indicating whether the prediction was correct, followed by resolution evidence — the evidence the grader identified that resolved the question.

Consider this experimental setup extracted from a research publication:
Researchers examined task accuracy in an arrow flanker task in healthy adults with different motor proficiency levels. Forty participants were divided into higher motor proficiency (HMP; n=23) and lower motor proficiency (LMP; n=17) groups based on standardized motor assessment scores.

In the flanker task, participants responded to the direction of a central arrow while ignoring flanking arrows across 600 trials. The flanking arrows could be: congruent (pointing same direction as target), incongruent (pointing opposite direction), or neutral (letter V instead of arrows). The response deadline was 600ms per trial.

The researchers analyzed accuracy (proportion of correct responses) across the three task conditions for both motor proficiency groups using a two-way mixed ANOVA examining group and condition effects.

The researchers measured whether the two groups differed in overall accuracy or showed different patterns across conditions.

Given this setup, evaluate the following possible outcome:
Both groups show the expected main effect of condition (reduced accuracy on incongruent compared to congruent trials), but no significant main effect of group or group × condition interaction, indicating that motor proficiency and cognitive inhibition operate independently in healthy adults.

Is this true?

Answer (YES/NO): NO